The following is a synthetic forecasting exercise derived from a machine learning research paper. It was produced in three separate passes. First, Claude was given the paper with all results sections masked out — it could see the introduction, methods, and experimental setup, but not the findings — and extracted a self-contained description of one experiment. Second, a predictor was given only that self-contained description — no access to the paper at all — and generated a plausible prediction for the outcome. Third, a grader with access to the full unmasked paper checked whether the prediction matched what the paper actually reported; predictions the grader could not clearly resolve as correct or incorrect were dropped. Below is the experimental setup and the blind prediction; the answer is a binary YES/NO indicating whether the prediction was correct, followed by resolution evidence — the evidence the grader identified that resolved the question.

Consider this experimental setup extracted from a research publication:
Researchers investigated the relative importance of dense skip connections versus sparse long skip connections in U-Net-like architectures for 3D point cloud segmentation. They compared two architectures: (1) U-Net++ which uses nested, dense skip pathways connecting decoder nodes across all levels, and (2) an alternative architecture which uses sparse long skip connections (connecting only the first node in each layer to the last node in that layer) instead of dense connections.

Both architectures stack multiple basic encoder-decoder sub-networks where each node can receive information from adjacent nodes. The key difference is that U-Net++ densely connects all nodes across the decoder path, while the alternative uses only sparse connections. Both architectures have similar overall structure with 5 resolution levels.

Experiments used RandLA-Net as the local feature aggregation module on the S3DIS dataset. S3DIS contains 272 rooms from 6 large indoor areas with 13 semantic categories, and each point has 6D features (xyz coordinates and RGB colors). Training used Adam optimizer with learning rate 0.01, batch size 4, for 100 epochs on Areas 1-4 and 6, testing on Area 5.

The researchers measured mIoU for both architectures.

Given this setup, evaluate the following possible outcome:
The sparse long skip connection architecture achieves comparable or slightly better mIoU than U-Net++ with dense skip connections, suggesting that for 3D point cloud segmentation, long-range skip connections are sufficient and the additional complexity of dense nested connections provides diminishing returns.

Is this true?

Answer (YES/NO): YES